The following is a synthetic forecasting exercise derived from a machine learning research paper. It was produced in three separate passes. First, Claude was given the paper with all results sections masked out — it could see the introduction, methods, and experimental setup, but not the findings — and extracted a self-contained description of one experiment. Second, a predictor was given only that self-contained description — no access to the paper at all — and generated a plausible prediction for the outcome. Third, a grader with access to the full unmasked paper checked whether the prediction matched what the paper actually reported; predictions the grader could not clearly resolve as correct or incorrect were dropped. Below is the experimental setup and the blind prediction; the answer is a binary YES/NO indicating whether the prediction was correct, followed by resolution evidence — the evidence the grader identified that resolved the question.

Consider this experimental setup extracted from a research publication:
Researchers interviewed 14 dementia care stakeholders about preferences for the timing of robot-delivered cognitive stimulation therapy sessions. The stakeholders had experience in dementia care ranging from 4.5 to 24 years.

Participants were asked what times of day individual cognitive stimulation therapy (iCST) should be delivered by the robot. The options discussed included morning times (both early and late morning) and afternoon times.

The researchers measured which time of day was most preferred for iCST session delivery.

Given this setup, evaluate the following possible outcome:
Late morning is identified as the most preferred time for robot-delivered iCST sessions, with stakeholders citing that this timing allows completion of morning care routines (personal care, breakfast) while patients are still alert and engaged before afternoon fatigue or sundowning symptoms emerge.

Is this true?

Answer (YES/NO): NO